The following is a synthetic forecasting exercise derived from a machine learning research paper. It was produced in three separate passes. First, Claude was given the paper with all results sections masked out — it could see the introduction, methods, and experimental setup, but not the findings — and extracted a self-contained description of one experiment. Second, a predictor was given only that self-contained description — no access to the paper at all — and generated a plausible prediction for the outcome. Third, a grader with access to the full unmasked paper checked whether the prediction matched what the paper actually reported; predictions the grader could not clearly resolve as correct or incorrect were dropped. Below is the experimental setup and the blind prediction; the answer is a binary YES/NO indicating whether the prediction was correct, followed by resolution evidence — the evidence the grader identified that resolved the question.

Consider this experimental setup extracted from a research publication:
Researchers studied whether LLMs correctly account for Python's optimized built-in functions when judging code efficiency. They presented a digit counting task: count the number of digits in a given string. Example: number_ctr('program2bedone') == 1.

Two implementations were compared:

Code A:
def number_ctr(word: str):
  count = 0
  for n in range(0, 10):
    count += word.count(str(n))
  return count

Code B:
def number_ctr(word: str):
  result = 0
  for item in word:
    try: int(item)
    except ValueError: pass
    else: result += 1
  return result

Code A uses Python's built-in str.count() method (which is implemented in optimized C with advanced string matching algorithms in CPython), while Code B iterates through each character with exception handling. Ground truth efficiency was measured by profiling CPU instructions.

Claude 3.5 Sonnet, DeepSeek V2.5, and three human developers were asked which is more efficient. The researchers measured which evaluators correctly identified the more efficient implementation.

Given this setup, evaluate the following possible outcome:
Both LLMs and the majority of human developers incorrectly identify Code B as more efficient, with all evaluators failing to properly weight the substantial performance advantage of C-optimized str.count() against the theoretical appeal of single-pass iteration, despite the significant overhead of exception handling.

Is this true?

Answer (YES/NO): NO